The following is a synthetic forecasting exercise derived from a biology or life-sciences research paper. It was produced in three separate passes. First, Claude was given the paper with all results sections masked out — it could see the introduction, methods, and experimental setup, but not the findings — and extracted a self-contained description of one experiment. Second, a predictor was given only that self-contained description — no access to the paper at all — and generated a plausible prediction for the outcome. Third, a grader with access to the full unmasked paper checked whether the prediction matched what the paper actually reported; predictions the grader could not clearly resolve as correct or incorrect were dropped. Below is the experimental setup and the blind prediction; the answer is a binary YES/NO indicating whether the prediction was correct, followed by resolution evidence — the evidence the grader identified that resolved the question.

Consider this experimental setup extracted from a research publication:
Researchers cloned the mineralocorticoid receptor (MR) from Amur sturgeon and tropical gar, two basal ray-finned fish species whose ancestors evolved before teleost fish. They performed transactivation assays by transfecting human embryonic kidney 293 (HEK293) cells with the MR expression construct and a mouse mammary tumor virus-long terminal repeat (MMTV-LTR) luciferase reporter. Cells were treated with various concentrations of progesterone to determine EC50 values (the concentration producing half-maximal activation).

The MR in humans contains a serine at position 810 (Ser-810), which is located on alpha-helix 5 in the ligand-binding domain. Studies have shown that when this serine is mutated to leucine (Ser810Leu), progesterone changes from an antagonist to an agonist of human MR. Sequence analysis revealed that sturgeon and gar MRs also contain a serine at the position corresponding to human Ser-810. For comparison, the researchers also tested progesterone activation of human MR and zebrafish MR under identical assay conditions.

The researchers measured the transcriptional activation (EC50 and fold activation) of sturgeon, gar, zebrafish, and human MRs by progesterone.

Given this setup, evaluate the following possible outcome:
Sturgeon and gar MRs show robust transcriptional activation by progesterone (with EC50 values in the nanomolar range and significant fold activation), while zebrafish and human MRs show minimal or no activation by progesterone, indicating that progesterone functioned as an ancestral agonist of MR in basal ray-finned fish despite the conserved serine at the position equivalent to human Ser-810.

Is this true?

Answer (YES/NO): NO